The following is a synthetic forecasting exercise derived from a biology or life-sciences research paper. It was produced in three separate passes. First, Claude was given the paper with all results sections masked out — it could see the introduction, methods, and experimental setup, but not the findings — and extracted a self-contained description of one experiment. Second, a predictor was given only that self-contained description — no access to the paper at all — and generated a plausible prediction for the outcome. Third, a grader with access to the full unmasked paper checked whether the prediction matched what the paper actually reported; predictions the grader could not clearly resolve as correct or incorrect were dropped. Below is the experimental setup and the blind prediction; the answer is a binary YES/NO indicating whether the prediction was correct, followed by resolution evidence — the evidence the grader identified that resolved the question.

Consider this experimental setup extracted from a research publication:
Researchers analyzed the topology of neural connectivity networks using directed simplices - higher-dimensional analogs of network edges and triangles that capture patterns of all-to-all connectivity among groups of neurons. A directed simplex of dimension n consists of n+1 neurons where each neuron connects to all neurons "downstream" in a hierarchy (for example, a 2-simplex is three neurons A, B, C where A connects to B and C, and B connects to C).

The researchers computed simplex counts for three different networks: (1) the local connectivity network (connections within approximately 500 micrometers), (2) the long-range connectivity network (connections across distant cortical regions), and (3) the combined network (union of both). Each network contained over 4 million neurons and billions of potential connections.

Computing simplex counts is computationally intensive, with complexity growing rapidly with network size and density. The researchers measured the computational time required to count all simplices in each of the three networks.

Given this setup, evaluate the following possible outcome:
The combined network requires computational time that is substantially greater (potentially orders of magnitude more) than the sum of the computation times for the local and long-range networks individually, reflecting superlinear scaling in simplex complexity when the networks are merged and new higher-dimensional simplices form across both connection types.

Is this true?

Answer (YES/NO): YES